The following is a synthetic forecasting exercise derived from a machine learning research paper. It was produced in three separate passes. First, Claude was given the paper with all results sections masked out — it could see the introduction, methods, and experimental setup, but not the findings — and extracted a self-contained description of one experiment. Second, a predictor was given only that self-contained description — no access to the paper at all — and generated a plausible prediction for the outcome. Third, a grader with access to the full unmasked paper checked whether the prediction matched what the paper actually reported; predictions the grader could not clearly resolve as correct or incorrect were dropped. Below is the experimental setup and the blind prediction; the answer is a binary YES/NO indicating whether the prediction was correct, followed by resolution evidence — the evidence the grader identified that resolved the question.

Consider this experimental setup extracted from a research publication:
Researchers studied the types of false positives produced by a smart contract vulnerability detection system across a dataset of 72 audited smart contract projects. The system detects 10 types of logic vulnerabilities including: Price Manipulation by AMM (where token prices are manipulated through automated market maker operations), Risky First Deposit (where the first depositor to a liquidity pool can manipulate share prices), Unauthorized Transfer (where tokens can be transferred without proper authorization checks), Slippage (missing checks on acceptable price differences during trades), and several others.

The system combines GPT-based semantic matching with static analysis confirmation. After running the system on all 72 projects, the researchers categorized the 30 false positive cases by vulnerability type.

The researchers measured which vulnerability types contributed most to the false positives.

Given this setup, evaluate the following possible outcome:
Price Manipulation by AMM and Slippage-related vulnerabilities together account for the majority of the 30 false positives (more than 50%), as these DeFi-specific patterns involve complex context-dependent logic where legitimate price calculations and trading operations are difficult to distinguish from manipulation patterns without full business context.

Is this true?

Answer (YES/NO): NO